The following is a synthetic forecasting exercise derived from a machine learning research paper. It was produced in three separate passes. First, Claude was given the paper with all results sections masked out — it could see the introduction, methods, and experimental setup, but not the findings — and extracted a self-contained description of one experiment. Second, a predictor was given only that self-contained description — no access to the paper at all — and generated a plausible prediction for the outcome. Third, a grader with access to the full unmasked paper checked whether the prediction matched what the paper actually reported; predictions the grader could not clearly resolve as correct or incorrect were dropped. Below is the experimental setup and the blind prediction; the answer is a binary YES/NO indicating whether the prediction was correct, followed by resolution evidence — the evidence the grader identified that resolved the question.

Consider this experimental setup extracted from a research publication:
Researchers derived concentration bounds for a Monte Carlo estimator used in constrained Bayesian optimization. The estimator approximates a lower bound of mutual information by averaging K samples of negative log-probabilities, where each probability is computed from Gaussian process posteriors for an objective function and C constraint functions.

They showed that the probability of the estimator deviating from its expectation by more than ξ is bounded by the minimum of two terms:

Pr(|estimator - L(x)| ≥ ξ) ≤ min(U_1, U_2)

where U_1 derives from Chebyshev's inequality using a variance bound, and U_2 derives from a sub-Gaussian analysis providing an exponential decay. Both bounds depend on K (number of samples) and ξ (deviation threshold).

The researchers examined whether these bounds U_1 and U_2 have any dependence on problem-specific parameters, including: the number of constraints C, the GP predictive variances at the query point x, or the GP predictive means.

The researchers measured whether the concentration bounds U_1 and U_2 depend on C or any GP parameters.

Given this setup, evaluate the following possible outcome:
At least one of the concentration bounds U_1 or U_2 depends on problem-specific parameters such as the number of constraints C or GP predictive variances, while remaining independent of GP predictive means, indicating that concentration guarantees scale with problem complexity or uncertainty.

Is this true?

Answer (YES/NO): NO